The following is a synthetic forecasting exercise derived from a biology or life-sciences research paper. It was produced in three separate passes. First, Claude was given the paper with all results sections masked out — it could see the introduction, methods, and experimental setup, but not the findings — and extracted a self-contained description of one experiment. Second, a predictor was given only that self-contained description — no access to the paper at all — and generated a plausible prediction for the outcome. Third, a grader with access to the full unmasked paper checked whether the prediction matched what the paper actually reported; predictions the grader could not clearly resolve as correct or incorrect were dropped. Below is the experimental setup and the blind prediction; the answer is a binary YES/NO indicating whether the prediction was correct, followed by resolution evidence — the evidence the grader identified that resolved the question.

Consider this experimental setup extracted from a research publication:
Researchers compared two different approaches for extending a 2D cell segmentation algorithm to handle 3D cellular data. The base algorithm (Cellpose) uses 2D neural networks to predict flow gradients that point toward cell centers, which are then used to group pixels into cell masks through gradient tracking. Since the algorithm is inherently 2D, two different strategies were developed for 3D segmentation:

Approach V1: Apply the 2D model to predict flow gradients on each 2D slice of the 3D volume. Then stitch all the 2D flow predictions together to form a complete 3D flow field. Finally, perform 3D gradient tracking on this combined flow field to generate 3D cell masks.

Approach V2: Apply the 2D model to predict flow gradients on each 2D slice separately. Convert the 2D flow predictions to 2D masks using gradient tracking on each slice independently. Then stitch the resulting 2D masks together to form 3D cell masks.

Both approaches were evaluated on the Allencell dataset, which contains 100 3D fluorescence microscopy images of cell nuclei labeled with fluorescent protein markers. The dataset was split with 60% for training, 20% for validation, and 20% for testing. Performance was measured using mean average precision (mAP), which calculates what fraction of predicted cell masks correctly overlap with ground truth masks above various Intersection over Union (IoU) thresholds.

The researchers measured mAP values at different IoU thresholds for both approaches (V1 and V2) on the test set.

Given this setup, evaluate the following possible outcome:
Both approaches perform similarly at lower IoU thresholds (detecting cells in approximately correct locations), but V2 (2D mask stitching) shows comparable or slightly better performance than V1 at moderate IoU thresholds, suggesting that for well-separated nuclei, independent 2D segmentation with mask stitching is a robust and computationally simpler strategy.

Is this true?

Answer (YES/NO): NO